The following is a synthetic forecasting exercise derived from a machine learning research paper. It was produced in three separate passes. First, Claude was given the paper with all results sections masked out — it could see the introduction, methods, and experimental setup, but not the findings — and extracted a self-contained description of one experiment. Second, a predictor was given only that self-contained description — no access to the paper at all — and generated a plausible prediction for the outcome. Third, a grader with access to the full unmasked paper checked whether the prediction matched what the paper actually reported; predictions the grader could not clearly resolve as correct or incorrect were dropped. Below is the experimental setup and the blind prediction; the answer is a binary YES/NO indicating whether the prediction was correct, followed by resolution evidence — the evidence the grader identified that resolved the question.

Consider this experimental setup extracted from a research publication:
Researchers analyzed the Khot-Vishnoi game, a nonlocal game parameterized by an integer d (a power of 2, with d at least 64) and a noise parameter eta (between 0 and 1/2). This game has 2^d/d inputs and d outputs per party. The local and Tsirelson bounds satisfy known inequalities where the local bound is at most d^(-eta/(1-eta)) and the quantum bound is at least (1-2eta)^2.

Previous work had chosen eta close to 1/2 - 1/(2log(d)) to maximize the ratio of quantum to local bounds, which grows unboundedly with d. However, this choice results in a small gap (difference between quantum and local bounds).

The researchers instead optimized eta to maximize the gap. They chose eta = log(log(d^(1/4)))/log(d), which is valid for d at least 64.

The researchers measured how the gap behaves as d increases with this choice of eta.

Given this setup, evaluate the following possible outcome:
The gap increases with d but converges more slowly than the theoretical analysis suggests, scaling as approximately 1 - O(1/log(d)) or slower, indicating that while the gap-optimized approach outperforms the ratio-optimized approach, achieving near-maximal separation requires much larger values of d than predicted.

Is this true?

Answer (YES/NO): NO